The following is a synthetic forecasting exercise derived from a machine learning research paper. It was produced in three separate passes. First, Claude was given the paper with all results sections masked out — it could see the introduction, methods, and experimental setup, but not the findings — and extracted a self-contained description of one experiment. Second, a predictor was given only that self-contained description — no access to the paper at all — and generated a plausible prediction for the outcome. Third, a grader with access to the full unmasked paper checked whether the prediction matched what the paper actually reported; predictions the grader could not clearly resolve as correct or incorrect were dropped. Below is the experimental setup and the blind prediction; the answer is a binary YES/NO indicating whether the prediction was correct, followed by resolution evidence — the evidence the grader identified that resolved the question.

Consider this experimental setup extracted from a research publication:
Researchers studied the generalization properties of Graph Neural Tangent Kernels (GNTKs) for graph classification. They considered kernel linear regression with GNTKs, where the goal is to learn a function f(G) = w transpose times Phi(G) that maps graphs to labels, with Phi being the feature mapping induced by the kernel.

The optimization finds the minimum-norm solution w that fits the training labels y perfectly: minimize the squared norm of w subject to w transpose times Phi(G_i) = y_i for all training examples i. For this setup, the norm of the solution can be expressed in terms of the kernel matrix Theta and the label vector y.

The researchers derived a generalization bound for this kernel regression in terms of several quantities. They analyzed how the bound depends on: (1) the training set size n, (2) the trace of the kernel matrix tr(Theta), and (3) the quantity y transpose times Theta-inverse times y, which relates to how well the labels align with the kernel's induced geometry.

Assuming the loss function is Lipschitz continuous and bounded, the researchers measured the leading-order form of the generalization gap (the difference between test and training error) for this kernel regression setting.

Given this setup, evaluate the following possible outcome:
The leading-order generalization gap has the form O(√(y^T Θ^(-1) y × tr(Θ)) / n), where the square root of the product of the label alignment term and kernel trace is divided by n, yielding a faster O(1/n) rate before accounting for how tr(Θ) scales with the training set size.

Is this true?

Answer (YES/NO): YES